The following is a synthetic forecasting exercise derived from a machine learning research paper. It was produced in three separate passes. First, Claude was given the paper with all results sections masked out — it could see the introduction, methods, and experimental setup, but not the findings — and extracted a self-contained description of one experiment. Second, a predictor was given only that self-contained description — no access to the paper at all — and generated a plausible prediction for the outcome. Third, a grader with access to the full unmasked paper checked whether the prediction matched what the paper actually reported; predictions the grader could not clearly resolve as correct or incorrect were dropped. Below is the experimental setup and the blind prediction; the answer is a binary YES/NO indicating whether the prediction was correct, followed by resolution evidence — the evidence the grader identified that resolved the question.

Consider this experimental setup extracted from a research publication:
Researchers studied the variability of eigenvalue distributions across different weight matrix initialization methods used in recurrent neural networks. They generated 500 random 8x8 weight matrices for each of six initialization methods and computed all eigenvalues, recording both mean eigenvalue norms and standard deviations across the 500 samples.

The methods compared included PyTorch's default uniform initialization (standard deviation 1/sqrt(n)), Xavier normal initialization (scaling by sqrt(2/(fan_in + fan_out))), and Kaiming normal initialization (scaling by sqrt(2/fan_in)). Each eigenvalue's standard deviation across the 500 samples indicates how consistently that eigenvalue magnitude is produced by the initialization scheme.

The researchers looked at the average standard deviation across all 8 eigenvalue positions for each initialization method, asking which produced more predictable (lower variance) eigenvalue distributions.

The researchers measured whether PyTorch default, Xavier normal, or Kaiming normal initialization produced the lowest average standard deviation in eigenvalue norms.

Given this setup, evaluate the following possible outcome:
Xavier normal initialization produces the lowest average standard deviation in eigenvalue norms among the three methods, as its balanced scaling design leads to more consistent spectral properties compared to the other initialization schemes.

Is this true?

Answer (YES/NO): NO